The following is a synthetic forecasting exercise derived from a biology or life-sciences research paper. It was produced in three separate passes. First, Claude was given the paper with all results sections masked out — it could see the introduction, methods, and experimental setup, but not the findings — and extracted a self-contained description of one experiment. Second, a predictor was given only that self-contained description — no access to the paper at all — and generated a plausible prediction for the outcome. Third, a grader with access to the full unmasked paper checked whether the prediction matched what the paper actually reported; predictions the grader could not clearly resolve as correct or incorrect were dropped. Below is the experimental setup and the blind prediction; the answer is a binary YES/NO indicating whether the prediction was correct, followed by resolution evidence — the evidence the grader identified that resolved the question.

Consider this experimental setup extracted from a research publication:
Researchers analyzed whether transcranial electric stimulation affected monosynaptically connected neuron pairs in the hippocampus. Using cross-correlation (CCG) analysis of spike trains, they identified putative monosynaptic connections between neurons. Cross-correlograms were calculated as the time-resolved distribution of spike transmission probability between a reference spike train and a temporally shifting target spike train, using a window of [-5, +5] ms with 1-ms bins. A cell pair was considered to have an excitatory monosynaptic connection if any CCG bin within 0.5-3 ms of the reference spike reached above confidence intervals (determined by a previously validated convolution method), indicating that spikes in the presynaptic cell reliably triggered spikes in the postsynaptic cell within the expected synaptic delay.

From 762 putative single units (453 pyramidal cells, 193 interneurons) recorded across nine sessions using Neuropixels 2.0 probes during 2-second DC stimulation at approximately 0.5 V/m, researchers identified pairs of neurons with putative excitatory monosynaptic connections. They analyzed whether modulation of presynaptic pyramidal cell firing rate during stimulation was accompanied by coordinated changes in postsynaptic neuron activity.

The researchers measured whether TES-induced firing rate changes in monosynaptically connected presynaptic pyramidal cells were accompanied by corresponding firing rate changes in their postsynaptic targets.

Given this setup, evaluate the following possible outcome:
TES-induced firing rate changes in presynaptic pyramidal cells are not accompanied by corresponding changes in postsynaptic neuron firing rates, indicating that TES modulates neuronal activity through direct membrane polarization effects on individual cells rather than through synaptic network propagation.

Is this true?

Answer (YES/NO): NO